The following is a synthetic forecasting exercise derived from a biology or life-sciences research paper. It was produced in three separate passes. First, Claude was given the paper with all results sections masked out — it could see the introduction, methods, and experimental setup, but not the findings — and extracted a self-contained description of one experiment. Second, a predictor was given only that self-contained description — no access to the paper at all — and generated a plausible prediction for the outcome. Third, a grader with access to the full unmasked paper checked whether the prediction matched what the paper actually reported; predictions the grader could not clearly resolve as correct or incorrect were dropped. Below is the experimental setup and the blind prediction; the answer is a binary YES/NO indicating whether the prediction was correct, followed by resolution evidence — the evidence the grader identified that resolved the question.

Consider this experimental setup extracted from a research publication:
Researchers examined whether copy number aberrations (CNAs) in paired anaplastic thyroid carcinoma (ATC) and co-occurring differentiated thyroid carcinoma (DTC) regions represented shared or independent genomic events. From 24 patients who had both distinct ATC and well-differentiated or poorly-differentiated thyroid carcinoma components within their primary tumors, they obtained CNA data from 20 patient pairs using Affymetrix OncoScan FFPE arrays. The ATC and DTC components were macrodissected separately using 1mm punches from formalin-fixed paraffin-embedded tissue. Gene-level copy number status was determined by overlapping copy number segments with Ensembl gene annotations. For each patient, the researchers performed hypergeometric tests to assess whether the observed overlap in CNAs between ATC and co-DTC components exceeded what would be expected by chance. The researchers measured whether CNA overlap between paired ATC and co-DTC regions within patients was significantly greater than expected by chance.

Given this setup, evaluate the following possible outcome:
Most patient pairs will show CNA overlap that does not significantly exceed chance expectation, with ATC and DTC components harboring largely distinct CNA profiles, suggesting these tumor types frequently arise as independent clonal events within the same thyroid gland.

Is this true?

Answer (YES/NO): NO